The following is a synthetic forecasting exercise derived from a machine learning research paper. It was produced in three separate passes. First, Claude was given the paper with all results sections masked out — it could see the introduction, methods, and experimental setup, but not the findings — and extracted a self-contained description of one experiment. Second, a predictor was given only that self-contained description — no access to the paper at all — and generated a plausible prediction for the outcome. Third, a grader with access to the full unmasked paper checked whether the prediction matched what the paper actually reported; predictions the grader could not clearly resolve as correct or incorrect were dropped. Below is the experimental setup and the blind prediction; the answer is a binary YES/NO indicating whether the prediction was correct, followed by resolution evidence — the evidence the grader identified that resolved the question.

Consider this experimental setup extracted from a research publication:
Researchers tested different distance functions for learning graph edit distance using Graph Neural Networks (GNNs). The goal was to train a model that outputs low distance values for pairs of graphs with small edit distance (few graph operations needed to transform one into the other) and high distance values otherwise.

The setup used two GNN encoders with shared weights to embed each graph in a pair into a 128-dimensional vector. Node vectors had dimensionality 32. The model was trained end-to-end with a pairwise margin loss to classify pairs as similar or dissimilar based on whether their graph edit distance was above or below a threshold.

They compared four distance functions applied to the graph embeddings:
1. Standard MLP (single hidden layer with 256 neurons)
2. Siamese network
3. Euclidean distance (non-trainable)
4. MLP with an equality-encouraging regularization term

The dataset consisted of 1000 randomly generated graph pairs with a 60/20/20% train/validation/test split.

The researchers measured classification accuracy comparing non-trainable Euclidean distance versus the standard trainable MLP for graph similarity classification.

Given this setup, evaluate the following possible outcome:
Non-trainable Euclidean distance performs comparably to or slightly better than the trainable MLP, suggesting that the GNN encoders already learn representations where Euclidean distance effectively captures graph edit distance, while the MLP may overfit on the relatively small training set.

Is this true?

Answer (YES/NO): NO